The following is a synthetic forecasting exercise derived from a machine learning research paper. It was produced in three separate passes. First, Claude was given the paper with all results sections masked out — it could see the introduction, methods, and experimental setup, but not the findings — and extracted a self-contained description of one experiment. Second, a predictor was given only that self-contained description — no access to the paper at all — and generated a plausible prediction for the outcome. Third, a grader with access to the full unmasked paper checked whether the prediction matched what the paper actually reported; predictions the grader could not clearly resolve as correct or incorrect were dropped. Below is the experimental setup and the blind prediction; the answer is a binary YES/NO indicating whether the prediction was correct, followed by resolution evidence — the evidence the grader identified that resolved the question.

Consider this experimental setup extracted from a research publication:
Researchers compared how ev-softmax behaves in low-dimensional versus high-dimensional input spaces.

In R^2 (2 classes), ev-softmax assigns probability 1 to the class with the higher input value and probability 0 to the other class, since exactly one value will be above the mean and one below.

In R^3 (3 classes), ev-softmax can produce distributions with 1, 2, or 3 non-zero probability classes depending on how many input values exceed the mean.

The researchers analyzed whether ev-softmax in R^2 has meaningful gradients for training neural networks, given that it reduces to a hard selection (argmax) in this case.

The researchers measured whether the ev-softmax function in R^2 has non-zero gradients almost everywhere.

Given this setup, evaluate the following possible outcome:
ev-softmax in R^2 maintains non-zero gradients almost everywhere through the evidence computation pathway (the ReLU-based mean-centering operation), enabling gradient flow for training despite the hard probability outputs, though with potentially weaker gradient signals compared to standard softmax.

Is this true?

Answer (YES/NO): NO